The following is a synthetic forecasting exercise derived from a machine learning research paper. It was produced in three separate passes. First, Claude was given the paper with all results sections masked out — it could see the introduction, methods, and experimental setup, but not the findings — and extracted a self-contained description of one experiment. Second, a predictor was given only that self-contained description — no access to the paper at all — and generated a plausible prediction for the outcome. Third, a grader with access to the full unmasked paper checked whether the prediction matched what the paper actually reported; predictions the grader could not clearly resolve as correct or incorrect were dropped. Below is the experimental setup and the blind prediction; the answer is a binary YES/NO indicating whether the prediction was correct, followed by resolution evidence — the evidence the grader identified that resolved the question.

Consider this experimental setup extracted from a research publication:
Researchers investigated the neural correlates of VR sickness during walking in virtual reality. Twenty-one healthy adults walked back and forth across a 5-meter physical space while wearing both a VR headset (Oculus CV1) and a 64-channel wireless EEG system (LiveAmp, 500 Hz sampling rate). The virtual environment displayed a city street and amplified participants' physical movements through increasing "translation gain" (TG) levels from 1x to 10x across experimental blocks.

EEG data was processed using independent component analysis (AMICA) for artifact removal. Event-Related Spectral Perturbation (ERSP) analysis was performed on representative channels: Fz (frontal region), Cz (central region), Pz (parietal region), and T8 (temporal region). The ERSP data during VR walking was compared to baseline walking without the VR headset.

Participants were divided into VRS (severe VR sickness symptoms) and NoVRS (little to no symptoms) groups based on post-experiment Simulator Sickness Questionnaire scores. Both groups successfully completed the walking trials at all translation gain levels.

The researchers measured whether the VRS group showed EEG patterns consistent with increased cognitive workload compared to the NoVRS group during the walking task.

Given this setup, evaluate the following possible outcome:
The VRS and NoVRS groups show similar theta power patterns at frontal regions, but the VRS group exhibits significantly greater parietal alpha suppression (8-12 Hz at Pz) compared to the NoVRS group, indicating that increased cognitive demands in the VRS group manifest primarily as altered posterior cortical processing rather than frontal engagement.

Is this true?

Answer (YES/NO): NO